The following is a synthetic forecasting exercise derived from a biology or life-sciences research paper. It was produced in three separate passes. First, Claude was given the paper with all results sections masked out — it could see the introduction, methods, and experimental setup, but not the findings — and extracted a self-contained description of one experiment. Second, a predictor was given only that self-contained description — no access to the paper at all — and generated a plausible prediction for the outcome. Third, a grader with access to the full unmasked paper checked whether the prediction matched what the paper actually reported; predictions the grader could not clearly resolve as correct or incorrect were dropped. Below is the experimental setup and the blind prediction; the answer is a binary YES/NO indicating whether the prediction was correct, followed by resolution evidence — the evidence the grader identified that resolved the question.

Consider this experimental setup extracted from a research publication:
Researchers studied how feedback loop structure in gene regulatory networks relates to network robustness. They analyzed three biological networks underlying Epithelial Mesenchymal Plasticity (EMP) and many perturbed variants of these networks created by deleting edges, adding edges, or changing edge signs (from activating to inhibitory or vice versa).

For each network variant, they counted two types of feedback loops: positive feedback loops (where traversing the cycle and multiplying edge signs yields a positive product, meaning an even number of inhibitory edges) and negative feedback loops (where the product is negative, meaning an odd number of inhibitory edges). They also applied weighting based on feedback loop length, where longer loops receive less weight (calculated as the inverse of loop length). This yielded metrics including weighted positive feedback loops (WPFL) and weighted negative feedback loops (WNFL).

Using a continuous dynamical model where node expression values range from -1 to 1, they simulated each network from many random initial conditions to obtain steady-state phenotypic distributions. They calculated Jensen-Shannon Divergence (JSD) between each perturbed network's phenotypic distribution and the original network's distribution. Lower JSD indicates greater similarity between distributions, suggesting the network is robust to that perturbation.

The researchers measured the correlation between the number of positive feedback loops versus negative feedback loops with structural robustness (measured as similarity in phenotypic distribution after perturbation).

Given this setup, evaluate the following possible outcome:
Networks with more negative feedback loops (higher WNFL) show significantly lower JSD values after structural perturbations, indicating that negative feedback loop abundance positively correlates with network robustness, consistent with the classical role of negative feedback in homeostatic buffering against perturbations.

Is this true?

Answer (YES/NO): NO